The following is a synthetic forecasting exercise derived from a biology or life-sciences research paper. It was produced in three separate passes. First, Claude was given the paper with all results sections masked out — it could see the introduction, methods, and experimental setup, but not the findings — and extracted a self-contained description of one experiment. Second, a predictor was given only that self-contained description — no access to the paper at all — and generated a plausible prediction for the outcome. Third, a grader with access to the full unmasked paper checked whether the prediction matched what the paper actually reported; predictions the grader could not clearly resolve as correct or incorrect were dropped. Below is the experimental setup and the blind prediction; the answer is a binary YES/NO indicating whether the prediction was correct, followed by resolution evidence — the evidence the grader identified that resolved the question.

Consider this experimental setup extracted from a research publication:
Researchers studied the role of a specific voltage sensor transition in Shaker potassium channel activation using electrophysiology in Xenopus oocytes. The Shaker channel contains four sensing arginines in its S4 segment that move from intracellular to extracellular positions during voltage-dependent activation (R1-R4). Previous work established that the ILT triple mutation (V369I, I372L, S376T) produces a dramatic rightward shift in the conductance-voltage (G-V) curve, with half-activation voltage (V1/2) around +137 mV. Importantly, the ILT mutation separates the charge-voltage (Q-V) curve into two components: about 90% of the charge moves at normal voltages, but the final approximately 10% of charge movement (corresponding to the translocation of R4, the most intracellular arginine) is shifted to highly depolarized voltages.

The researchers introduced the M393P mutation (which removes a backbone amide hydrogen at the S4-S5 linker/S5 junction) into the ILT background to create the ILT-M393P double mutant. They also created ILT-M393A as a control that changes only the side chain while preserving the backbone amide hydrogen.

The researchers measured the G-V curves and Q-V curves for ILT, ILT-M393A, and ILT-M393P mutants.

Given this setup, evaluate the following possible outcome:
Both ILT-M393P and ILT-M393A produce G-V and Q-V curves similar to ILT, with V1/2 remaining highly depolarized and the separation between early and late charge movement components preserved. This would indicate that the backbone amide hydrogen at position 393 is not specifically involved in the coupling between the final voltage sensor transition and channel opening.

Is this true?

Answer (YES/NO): NO